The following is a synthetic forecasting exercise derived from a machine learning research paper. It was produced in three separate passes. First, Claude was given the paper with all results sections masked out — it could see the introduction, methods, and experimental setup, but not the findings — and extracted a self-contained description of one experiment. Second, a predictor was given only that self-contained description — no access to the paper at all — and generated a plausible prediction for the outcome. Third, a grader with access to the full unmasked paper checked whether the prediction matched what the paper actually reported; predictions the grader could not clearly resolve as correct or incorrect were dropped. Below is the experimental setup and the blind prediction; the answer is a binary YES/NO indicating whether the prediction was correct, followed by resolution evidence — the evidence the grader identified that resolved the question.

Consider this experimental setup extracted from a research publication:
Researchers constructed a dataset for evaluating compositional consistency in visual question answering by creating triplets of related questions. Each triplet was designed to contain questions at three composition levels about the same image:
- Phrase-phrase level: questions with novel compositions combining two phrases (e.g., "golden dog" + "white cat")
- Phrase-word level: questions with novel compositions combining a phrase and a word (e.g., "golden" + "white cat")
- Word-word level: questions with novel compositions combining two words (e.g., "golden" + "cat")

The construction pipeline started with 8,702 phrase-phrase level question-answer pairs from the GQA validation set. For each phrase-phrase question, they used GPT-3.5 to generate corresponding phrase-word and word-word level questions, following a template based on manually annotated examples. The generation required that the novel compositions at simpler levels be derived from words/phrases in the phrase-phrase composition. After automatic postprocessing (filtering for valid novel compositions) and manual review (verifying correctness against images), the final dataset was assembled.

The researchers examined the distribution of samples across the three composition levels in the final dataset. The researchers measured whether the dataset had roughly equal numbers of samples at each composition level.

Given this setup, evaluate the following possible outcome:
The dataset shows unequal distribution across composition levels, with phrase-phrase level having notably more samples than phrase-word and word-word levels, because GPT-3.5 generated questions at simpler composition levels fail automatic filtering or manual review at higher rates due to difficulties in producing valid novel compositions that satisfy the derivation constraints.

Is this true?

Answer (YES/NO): NO